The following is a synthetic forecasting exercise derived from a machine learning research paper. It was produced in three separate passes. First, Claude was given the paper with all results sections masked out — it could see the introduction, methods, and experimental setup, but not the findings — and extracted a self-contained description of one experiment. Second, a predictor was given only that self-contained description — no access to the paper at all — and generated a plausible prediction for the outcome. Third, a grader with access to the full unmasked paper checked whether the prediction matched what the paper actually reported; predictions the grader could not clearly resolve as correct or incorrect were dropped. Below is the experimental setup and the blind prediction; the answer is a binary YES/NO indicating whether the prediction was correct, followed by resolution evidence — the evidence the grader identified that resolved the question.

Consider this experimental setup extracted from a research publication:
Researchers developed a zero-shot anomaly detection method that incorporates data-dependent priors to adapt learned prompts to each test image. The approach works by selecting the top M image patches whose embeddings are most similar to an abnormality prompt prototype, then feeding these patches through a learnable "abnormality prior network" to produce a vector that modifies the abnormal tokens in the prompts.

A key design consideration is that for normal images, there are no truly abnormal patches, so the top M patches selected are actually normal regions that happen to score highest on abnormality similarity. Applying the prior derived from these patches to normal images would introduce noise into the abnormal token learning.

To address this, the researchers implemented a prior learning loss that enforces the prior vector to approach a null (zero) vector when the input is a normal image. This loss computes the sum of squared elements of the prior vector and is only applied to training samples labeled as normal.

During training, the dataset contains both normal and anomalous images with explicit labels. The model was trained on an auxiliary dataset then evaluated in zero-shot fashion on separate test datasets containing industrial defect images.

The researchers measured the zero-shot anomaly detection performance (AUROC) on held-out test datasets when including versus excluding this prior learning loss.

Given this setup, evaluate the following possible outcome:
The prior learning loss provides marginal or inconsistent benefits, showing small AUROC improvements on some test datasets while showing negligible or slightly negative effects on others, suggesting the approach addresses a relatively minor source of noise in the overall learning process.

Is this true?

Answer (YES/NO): NO